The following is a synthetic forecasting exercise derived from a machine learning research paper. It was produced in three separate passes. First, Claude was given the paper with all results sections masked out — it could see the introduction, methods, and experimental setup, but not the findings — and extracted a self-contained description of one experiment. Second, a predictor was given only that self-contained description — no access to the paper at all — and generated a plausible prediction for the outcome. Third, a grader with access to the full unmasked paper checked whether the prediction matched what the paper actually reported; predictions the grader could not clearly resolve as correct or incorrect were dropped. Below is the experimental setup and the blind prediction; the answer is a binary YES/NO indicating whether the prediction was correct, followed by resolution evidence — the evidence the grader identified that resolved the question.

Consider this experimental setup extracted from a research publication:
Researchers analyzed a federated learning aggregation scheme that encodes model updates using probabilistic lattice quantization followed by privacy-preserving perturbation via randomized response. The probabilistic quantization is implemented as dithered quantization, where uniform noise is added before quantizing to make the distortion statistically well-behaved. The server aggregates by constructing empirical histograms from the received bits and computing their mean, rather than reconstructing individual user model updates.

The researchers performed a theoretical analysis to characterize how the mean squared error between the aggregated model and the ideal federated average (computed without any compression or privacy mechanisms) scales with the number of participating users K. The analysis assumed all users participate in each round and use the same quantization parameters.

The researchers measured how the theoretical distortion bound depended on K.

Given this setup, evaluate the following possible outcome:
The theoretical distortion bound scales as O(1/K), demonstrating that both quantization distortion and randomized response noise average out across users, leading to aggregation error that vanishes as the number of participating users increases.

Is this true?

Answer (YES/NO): YES